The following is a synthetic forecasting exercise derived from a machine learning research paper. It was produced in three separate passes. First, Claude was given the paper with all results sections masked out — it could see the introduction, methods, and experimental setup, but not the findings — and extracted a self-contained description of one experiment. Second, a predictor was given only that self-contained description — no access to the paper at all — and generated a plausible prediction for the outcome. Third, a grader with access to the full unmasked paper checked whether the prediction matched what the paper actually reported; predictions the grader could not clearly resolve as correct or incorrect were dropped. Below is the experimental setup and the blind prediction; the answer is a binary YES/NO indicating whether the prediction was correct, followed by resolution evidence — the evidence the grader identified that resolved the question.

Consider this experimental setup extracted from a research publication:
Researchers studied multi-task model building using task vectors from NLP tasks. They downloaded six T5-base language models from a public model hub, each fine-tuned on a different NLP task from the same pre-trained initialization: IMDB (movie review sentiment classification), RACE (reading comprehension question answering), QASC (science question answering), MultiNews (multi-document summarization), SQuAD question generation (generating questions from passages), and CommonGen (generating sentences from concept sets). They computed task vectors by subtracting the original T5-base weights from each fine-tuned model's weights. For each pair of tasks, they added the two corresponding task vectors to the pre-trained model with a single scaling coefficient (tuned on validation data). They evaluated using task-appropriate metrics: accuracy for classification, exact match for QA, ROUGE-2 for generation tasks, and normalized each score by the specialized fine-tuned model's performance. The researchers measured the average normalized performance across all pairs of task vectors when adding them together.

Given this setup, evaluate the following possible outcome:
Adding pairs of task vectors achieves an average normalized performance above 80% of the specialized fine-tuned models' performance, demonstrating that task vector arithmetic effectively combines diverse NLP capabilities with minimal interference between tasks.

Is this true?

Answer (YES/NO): YES